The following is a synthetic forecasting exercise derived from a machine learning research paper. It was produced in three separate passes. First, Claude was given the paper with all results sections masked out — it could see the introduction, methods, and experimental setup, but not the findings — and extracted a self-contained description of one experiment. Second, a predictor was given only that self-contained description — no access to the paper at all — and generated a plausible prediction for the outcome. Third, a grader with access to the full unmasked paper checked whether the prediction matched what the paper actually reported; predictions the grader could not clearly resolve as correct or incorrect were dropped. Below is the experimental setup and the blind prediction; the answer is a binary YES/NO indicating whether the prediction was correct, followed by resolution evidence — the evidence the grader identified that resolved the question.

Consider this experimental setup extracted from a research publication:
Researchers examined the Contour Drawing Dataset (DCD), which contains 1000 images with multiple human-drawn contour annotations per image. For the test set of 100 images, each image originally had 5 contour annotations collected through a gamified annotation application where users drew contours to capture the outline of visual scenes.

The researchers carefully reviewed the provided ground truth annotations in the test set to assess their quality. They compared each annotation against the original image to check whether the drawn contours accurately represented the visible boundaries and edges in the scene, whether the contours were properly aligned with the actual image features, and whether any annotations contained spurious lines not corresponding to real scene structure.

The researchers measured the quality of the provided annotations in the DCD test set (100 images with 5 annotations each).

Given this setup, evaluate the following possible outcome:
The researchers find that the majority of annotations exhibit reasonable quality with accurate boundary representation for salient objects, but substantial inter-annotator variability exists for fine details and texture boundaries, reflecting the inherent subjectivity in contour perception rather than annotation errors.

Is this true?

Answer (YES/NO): NO